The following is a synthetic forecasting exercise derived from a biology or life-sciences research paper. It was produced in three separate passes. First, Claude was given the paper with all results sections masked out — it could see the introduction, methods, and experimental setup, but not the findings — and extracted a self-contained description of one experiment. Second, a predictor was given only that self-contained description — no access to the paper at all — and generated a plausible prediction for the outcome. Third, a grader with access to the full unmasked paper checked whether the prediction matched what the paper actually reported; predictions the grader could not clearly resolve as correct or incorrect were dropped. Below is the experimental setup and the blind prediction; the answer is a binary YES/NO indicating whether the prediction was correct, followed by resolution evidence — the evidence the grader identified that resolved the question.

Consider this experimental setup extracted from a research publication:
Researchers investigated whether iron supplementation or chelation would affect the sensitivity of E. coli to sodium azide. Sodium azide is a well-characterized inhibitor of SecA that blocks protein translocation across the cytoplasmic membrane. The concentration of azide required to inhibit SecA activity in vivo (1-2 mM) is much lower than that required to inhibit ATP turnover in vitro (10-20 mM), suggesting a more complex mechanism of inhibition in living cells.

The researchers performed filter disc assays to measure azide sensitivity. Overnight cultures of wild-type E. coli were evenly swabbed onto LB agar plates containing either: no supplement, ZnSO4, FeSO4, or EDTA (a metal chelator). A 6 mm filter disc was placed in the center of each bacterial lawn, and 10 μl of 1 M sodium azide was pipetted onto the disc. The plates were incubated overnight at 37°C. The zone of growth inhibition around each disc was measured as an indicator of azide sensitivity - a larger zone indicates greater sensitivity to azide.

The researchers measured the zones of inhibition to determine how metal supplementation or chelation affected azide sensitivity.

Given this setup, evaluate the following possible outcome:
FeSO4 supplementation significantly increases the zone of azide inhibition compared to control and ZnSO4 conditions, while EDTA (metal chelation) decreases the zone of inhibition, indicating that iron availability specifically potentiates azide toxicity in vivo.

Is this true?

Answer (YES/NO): NO